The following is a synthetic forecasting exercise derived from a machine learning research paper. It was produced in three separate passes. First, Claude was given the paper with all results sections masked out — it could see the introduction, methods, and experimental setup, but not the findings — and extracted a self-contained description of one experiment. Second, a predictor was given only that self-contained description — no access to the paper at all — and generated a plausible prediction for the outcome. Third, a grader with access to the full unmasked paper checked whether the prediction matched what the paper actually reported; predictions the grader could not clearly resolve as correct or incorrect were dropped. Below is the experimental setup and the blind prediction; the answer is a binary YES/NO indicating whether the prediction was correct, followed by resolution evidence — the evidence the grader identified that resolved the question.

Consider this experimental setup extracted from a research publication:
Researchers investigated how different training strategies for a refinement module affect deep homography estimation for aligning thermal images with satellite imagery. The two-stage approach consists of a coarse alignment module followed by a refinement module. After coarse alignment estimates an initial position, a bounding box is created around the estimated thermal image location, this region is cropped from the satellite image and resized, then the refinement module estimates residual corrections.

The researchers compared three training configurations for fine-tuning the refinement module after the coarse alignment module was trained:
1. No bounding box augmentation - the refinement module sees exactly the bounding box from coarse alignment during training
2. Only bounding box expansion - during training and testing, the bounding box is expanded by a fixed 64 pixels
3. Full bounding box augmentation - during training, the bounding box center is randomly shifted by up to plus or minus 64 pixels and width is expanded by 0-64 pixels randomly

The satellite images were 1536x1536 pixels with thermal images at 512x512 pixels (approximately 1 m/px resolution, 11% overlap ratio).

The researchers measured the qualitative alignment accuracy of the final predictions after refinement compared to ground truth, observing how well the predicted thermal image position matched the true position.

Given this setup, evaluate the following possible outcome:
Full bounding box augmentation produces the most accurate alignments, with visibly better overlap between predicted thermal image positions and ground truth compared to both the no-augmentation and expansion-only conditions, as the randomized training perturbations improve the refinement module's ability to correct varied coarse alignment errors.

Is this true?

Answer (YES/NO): YES